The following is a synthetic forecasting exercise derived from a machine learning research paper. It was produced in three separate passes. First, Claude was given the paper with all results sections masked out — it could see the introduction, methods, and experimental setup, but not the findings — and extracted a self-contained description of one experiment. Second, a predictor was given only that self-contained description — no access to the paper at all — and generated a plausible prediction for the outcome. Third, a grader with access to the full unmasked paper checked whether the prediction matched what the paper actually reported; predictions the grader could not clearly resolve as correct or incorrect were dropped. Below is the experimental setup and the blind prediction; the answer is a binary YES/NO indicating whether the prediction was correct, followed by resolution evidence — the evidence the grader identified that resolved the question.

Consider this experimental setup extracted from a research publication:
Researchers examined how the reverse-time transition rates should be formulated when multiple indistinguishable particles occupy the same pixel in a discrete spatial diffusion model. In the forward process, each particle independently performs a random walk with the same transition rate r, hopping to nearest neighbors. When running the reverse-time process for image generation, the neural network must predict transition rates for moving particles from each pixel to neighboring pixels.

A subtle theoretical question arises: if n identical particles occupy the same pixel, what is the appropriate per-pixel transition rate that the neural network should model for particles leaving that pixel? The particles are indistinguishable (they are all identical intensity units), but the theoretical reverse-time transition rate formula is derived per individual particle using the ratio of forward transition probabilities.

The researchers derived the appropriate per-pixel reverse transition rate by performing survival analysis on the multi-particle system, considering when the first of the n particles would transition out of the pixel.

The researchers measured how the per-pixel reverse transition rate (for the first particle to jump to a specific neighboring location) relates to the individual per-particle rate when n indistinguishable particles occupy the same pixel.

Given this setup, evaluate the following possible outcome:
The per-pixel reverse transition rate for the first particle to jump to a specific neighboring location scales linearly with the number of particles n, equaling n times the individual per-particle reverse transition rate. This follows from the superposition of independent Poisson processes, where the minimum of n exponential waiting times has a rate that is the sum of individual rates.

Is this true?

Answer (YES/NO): YES